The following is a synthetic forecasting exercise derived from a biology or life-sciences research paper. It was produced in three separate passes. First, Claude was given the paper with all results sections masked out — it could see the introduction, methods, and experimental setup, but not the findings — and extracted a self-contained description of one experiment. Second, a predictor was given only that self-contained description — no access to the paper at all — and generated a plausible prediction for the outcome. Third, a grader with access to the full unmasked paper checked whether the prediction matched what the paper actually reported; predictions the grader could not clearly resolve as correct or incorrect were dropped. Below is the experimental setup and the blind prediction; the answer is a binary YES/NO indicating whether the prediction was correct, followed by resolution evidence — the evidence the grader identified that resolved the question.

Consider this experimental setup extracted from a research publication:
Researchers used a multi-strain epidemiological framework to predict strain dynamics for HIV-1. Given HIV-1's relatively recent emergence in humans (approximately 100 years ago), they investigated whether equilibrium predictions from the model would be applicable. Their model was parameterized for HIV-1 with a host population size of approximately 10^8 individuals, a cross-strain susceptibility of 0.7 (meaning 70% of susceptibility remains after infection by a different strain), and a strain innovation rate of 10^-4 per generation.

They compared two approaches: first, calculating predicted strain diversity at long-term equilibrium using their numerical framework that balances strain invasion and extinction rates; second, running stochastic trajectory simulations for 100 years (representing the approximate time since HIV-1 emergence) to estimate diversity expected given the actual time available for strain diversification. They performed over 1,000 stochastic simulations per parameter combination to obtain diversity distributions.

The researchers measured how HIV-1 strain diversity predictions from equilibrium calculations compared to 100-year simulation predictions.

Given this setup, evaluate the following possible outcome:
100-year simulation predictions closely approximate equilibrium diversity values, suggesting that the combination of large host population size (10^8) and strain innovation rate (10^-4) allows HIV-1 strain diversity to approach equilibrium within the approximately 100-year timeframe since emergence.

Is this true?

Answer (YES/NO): NO